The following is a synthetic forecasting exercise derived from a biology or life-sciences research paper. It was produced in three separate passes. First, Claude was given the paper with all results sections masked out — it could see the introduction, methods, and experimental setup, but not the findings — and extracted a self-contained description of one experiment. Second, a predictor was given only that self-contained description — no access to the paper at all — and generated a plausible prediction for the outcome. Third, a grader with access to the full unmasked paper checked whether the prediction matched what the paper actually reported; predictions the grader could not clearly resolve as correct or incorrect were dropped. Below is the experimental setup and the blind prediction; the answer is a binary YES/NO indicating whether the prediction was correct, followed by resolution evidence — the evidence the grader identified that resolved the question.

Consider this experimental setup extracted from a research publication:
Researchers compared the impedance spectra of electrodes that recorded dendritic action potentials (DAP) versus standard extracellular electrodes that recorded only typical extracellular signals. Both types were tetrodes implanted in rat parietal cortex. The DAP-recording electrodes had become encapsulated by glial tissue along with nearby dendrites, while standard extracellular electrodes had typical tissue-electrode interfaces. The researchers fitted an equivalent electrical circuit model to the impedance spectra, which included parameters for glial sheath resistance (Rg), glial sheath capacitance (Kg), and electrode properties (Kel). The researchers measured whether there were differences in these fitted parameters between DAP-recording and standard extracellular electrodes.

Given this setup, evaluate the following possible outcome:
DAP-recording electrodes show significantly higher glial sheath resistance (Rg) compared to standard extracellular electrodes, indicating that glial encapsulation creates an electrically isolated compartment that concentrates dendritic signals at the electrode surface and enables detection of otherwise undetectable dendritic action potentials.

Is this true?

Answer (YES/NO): YES